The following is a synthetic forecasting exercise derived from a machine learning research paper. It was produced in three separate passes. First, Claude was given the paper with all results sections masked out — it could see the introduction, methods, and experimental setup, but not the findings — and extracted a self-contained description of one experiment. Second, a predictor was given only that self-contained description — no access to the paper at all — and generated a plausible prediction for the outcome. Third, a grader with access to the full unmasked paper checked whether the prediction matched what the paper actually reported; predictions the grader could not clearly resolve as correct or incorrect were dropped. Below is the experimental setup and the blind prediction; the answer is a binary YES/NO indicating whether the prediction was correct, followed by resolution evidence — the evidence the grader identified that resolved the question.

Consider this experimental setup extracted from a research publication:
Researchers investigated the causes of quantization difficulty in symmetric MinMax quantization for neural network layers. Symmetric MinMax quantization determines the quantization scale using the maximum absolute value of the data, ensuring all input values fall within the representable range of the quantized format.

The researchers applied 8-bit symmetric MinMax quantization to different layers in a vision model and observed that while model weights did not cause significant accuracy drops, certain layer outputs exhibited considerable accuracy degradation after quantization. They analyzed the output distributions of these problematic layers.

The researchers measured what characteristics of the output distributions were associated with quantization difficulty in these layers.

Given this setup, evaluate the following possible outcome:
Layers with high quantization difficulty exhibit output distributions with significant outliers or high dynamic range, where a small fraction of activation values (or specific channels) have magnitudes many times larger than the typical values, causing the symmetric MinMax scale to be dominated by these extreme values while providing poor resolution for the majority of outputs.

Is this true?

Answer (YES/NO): YES